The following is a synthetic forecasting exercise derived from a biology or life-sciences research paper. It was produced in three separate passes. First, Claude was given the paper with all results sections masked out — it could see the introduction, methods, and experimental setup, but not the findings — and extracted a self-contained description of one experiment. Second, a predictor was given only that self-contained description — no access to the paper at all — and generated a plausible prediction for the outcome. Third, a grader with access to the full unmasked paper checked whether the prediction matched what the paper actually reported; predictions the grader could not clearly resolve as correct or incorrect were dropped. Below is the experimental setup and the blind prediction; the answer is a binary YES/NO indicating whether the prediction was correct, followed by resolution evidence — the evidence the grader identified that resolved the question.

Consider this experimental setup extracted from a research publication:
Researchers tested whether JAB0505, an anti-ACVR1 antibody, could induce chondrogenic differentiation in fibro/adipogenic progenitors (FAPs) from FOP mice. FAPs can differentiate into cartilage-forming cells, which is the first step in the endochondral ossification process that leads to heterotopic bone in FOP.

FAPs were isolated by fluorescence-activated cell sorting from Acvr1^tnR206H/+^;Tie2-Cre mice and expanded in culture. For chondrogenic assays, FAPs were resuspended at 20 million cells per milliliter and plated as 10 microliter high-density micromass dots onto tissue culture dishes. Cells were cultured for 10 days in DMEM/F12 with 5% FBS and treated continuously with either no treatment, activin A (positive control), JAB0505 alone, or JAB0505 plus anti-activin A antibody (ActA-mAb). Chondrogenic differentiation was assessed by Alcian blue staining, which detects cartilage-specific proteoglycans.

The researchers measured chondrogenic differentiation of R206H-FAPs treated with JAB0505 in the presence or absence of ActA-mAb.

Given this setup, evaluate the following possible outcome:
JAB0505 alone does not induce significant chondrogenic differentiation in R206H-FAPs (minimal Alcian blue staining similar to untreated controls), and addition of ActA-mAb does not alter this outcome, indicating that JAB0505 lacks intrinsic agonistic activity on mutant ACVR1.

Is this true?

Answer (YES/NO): NO